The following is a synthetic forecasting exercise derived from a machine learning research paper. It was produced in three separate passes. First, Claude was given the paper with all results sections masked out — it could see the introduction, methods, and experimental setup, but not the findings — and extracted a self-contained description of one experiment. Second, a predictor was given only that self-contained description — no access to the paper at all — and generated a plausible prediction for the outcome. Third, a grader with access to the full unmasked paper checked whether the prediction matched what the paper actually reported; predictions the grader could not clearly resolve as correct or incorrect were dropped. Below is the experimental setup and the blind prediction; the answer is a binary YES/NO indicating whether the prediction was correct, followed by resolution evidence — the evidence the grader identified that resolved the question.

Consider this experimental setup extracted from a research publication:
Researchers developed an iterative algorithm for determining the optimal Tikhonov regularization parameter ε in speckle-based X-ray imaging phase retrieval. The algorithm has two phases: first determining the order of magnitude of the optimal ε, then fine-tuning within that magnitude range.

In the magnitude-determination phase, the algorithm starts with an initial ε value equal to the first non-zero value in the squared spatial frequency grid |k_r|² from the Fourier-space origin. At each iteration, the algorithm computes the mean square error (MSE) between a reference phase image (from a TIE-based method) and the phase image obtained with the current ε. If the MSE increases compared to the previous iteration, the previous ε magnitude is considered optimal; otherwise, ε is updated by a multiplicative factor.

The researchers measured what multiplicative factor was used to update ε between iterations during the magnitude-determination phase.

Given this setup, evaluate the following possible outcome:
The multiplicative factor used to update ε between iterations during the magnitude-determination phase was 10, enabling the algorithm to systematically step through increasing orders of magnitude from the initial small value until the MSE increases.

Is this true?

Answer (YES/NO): NO